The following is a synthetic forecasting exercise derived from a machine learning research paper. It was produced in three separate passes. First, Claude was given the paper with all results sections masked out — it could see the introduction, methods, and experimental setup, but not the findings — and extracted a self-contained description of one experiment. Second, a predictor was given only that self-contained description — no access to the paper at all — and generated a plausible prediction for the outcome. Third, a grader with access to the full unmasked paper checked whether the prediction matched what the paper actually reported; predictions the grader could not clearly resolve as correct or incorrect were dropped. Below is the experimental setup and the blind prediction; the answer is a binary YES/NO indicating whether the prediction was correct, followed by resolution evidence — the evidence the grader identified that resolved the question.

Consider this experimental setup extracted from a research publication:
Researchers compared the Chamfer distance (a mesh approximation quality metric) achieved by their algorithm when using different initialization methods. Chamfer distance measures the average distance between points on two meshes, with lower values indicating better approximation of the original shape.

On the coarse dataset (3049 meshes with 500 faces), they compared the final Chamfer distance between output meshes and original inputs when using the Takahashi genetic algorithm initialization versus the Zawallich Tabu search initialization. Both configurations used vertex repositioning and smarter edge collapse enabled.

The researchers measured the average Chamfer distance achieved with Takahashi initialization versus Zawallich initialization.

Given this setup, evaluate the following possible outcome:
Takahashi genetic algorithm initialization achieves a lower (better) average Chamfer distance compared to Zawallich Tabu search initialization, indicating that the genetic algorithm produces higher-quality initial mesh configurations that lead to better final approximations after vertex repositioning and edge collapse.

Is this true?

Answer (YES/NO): YES